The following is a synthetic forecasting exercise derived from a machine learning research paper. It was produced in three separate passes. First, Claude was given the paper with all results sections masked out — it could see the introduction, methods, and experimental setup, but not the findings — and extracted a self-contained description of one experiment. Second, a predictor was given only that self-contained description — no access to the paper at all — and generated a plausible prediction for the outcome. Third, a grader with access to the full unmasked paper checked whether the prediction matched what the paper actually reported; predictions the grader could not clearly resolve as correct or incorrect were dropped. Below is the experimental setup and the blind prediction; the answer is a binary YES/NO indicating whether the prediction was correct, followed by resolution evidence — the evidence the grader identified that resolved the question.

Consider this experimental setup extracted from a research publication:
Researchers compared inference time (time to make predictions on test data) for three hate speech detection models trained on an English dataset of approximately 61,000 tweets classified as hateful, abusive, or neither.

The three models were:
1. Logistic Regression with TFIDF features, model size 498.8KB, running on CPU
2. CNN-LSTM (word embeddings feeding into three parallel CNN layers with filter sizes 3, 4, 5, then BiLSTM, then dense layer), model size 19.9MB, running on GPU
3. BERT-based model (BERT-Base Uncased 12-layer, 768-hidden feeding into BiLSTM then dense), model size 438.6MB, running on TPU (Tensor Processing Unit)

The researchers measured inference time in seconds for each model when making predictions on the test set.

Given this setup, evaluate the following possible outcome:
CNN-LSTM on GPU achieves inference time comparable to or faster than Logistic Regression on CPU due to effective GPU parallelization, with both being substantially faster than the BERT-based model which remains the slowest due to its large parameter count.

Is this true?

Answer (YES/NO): NO